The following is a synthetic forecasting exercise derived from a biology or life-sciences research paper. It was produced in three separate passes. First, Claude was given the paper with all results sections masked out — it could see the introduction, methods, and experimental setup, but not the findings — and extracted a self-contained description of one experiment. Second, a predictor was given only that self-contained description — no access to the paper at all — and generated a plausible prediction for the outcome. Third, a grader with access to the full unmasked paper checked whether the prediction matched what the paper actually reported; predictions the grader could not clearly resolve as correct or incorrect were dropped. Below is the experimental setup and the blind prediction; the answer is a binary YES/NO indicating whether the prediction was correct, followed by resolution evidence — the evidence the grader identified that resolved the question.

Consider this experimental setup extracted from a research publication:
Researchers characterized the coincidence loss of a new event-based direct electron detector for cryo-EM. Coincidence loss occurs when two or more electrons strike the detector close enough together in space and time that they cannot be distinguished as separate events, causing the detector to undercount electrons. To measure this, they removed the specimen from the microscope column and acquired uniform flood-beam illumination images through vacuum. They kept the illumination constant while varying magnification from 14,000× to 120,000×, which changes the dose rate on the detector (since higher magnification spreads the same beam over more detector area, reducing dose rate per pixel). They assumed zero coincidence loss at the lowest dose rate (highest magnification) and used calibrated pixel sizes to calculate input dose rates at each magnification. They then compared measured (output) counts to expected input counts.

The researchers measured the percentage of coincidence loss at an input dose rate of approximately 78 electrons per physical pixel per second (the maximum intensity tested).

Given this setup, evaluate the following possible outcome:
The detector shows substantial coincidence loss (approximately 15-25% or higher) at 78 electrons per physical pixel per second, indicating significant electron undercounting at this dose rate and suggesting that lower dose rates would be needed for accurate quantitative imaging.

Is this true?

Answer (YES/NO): YES